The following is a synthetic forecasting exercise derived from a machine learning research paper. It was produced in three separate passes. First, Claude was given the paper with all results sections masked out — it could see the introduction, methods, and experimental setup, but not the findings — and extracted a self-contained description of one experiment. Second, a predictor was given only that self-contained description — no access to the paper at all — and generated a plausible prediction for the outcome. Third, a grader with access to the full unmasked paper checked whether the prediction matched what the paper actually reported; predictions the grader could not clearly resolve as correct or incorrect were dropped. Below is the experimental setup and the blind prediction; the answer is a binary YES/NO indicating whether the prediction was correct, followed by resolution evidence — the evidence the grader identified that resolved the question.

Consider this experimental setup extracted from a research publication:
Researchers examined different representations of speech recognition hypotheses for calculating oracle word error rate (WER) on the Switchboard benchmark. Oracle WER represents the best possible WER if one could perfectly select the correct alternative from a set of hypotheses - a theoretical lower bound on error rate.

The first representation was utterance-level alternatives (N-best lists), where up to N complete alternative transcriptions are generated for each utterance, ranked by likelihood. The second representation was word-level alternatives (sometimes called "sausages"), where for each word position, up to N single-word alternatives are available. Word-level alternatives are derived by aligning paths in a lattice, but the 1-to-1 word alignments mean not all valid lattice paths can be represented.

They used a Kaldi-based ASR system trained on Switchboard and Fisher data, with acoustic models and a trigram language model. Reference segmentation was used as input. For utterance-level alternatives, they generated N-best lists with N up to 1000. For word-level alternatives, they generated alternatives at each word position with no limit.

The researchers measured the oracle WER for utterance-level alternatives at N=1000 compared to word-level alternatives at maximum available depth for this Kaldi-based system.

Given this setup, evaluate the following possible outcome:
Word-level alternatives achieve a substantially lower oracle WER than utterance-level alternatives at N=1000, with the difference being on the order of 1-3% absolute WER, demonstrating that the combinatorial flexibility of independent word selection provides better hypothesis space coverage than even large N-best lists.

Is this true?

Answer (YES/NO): NO